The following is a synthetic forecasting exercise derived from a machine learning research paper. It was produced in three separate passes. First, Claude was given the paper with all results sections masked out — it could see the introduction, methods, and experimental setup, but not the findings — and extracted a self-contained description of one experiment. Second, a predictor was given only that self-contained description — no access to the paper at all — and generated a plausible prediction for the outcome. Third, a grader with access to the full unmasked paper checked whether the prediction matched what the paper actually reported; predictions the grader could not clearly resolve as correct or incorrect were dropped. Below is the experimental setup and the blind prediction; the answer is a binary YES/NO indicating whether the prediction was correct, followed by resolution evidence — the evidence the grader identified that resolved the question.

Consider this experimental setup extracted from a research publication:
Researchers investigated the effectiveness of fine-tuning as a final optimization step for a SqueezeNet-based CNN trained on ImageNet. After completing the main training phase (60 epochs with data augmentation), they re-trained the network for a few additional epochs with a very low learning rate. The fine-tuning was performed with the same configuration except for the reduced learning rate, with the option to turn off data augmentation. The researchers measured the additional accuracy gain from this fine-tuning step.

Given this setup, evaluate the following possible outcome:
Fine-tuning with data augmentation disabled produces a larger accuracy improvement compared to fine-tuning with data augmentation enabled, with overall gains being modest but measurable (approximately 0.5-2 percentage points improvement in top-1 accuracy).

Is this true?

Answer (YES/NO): NO